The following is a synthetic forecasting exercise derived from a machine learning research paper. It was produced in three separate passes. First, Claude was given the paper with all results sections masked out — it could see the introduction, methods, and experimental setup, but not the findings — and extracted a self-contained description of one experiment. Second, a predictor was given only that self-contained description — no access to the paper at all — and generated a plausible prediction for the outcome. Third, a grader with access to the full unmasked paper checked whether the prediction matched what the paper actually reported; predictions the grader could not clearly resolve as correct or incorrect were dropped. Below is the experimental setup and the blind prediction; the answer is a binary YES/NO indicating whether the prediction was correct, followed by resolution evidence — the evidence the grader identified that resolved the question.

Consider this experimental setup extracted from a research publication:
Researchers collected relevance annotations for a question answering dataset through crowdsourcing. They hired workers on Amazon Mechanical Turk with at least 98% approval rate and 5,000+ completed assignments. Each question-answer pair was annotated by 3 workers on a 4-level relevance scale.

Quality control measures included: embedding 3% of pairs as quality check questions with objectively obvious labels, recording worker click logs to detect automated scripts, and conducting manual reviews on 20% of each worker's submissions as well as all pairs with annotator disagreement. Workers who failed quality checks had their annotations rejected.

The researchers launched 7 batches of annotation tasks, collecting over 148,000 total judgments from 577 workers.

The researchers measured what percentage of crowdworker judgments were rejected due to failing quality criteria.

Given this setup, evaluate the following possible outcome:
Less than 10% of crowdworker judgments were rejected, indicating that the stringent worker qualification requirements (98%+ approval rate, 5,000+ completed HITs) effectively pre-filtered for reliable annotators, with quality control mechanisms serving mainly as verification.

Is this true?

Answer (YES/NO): NO